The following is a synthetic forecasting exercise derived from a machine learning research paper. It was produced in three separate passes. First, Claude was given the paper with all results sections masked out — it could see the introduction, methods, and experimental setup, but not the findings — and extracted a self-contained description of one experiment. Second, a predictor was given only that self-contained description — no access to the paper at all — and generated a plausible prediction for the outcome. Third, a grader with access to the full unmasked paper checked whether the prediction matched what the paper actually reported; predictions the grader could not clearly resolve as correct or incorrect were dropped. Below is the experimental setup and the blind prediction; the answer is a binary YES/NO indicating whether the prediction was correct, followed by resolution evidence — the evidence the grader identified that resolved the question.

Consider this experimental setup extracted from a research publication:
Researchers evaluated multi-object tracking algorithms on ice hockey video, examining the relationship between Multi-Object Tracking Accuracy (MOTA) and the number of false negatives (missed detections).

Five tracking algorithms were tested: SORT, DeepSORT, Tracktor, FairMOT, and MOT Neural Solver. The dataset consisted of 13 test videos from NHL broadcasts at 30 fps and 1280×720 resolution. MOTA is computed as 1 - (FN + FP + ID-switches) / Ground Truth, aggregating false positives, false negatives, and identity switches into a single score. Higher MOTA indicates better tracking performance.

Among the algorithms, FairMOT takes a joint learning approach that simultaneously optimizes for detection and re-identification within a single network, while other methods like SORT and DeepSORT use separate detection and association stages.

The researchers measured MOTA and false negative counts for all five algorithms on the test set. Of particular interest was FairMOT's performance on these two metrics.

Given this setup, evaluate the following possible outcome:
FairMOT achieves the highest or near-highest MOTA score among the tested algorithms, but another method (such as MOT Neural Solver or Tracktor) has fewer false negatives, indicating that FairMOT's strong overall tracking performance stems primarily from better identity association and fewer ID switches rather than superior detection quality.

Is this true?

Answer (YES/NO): NO